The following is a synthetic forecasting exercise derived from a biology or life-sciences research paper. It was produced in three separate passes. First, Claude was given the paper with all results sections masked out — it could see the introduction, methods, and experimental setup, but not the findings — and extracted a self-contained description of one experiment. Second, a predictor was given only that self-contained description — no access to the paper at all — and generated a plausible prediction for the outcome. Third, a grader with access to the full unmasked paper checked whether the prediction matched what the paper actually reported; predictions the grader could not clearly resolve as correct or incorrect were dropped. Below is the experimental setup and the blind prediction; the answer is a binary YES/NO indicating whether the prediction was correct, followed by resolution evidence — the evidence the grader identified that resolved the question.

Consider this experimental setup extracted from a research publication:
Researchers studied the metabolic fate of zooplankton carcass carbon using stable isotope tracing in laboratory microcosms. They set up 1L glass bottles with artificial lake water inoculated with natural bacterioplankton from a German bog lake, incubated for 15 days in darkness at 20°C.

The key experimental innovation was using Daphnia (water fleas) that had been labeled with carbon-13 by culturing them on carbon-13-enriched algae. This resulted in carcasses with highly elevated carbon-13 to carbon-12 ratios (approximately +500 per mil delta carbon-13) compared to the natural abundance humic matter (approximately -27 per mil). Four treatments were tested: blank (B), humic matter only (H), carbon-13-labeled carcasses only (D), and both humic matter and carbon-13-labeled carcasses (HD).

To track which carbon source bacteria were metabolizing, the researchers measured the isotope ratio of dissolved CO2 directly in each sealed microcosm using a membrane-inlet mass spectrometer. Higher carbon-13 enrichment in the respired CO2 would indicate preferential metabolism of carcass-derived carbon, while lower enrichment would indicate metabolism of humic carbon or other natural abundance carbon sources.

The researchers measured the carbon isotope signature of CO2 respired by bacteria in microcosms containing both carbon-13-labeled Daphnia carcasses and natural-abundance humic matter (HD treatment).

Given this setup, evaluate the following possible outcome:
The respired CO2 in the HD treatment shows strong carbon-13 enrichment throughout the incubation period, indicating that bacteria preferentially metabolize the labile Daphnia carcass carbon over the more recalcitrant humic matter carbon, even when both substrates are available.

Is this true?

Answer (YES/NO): YES